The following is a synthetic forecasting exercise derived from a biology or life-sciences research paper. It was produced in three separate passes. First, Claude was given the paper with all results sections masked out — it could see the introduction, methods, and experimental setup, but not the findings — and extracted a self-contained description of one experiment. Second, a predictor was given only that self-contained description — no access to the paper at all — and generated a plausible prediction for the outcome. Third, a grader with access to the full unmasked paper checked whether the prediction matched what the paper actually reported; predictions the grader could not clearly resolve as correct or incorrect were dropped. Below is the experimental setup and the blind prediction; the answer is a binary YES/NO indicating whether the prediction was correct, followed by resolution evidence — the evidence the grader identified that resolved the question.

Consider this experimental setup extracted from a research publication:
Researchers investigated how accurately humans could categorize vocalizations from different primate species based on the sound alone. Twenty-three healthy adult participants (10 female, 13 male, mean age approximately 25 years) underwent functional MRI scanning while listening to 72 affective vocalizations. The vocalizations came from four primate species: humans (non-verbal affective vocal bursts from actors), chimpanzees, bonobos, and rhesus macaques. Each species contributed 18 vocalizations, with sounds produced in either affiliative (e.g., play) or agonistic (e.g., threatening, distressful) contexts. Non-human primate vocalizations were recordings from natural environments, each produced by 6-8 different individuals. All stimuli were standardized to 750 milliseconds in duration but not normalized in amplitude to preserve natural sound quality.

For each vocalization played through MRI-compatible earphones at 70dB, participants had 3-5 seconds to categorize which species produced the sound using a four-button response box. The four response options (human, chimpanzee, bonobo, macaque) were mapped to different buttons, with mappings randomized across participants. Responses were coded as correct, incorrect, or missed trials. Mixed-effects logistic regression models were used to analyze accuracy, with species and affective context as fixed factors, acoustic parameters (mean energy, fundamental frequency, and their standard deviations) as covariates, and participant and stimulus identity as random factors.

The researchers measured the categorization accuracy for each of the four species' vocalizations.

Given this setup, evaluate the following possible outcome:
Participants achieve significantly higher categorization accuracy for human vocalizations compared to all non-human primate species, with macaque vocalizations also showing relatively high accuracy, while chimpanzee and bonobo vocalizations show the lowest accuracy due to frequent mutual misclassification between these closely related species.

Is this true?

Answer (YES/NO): NO